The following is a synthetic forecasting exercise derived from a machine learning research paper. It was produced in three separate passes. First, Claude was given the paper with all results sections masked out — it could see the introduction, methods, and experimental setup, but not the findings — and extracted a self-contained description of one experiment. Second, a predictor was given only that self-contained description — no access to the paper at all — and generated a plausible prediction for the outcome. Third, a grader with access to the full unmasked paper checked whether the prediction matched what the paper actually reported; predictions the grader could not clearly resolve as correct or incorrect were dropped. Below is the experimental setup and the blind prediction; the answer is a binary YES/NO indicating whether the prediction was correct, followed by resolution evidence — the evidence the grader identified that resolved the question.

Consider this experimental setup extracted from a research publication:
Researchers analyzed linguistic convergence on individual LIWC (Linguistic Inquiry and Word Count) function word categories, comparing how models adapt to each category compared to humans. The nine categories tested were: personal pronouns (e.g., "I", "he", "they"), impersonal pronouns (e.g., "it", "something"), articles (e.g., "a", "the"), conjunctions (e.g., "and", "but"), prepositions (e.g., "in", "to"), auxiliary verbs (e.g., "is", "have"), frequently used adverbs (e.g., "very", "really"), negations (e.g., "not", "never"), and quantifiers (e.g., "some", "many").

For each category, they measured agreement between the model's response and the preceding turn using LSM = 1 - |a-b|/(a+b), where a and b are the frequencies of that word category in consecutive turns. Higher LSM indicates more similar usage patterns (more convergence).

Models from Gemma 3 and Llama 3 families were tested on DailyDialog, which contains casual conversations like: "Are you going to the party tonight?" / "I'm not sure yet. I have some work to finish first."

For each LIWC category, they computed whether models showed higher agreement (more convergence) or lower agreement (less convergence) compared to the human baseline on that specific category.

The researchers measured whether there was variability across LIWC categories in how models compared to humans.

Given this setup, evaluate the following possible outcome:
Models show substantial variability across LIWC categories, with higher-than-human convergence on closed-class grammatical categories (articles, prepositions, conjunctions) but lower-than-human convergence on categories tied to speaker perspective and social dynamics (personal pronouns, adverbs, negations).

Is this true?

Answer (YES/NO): NO